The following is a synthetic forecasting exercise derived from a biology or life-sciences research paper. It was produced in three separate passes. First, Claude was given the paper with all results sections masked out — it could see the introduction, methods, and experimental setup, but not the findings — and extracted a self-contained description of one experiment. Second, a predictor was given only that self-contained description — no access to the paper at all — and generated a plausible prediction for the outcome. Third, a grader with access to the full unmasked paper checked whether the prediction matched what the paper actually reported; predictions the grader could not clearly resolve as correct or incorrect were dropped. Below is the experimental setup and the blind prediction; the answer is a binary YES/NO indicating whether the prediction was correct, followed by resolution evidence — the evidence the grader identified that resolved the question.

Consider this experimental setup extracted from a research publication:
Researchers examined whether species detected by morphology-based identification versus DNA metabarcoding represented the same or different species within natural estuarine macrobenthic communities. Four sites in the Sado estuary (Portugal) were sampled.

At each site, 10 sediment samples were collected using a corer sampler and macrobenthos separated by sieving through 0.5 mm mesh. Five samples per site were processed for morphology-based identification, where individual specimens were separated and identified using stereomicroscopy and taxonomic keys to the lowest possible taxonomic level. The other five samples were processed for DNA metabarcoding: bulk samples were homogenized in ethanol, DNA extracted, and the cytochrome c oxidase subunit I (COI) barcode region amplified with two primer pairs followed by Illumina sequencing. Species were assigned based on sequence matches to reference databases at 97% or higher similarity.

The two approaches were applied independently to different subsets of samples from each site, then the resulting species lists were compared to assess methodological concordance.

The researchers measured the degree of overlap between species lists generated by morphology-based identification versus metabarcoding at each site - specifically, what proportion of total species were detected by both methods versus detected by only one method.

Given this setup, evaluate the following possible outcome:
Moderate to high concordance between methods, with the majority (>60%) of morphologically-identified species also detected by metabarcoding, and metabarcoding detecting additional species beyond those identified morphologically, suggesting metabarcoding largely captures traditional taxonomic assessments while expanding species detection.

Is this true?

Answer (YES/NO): NO